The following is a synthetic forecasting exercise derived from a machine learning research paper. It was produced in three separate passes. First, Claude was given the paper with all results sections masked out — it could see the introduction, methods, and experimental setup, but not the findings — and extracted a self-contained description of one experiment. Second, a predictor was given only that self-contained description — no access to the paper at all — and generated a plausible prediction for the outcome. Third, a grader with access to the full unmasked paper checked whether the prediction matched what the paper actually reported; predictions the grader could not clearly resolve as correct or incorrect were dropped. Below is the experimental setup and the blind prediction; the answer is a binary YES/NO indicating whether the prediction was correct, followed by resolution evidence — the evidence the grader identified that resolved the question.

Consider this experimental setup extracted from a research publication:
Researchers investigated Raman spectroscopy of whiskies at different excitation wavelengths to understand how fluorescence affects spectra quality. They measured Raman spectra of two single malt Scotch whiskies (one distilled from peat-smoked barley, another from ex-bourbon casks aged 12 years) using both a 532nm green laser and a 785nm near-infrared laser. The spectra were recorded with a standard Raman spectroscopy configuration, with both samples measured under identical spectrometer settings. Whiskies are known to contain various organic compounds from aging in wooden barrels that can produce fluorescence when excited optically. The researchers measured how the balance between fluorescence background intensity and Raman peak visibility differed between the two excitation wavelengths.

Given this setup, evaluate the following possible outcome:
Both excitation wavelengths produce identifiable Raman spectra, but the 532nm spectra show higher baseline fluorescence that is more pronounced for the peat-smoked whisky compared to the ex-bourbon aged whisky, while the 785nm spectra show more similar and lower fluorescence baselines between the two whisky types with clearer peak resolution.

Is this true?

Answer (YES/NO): NO